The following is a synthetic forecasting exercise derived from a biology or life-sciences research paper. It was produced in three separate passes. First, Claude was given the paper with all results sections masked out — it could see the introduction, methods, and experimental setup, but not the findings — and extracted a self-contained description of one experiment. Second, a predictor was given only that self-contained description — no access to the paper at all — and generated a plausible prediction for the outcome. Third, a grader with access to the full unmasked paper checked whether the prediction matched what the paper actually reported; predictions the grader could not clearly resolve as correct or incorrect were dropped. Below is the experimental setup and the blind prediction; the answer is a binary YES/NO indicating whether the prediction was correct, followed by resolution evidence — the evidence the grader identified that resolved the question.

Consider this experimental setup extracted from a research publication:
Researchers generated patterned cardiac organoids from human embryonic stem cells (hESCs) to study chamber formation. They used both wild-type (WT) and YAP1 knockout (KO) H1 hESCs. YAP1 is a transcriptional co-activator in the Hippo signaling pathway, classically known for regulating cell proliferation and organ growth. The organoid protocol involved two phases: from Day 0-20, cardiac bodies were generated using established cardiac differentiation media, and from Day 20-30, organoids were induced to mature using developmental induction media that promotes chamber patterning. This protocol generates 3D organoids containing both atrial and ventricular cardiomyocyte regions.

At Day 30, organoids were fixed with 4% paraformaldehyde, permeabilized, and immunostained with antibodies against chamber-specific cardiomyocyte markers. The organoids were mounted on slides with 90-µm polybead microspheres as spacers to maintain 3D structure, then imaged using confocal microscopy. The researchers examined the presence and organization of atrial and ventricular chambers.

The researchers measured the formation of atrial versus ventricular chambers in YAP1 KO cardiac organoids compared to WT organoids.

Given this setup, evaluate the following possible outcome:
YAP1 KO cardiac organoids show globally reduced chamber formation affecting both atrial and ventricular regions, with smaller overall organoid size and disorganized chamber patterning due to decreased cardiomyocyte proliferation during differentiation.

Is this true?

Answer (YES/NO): NO